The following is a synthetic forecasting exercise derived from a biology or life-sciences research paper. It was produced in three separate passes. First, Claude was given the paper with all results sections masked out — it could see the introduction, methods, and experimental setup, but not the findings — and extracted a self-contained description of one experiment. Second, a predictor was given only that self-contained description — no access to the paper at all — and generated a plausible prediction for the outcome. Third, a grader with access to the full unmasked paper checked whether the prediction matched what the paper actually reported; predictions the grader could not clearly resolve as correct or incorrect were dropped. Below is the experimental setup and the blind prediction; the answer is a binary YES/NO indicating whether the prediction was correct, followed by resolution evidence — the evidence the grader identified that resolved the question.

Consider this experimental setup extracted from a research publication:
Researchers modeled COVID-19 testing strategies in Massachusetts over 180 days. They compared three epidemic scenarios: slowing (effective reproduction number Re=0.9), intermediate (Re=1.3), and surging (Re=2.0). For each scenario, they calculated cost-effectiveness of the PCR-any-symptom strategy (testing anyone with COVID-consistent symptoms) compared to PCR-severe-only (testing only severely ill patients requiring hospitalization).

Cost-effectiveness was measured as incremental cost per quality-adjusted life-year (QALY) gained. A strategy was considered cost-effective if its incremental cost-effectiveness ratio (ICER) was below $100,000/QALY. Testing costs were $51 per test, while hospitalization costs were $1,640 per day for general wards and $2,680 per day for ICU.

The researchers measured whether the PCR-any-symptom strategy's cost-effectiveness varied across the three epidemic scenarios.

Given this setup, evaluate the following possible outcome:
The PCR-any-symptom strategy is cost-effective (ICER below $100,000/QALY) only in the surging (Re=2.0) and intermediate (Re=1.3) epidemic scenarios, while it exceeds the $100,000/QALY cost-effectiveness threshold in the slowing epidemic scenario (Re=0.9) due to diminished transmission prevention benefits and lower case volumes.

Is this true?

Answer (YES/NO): NO